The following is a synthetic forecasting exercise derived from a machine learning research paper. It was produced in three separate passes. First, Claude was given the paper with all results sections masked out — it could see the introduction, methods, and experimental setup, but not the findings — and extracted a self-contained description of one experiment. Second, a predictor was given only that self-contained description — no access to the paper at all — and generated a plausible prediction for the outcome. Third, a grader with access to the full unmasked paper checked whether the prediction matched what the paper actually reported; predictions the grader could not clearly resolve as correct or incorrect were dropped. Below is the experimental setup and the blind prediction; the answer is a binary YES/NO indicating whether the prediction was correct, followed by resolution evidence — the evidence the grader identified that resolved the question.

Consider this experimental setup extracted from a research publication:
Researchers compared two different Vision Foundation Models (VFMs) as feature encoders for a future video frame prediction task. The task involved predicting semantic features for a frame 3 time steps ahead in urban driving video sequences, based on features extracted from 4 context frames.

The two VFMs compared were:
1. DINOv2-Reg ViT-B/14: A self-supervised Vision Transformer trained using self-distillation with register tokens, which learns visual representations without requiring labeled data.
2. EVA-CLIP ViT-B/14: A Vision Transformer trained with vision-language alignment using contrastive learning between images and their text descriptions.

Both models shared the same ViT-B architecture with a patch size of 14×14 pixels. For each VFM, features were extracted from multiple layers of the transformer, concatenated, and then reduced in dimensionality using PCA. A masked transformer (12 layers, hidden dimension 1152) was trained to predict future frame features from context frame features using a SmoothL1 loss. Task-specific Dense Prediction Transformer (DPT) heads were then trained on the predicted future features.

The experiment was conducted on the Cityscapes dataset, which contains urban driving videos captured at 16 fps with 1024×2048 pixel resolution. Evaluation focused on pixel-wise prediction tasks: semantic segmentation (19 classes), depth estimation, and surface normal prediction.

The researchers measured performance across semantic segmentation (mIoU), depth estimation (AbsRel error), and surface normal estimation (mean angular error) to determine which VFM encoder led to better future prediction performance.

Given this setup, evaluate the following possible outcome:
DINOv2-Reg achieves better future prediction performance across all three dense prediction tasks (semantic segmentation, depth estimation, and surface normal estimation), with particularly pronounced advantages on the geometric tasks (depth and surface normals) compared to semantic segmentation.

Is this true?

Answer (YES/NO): NO